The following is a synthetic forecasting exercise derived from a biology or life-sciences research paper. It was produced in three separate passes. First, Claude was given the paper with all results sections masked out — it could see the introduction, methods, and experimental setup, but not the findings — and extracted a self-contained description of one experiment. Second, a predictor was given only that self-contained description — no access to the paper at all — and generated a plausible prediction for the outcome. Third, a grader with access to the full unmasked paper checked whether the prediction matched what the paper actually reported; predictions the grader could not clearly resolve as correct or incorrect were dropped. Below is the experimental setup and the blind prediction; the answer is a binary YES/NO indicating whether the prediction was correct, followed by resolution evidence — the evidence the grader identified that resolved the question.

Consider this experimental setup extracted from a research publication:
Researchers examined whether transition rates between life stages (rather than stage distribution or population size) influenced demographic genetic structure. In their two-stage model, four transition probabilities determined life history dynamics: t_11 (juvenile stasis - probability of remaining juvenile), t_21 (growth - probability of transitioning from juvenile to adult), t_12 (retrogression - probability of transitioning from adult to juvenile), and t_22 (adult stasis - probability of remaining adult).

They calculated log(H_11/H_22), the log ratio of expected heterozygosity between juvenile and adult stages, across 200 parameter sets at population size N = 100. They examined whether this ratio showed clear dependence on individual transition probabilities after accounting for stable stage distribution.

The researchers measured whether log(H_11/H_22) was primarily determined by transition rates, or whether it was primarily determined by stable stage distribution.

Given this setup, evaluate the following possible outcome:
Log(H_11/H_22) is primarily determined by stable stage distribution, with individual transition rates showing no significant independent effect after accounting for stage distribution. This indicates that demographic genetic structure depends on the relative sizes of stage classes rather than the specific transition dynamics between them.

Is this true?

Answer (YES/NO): YES